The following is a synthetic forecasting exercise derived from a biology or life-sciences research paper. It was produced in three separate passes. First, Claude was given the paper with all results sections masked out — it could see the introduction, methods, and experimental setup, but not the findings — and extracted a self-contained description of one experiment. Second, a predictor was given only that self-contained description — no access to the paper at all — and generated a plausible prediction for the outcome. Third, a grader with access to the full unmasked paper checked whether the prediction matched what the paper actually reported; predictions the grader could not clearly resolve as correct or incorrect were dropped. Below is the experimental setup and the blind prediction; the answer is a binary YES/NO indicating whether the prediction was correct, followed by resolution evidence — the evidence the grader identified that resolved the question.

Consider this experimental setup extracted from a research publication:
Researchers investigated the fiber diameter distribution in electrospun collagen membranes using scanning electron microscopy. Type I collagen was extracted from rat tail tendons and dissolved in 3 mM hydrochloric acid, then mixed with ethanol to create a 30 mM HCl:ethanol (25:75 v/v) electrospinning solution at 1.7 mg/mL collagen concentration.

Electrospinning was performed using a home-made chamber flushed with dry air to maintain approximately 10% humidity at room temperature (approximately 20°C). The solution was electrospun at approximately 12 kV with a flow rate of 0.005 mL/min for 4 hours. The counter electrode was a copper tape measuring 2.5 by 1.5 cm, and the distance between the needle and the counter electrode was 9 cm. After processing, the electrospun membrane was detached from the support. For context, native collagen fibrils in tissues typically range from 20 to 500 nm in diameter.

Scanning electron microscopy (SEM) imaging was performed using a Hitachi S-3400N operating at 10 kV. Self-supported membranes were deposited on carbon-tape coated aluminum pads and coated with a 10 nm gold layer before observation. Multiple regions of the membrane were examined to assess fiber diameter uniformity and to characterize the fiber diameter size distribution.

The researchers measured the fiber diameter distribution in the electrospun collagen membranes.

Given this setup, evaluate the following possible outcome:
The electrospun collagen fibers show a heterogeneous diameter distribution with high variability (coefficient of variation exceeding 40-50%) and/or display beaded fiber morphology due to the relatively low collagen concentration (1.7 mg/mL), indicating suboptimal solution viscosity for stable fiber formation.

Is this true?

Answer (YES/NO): NO